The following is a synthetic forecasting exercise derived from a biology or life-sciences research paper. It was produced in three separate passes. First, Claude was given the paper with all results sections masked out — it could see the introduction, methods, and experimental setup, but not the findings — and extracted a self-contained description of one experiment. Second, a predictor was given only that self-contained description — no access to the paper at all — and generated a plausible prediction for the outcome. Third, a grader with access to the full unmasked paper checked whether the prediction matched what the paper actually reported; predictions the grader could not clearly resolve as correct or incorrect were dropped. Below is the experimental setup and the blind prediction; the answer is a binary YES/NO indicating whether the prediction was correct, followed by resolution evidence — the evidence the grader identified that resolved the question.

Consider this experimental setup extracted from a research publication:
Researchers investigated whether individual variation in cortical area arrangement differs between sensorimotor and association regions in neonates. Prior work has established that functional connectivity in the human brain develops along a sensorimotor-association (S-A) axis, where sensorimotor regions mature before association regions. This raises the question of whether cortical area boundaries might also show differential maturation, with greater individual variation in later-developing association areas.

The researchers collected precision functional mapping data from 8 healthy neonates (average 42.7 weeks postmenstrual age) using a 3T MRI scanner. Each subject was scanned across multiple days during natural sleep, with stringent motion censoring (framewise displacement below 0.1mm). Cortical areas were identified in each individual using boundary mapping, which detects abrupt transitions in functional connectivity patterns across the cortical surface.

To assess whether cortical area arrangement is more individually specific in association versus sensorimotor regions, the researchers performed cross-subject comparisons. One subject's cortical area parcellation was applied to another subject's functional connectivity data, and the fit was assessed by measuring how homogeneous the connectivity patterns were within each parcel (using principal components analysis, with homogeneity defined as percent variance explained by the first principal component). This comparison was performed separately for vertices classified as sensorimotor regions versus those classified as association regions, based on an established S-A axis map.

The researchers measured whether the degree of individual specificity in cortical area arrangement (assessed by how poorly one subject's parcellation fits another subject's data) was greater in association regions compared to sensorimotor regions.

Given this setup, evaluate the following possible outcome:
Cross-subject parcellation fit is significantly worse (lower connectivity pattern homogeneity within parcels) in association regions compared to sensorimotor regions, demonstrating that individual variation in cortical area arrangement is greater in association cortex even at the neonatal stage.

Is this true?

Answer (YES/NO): NO